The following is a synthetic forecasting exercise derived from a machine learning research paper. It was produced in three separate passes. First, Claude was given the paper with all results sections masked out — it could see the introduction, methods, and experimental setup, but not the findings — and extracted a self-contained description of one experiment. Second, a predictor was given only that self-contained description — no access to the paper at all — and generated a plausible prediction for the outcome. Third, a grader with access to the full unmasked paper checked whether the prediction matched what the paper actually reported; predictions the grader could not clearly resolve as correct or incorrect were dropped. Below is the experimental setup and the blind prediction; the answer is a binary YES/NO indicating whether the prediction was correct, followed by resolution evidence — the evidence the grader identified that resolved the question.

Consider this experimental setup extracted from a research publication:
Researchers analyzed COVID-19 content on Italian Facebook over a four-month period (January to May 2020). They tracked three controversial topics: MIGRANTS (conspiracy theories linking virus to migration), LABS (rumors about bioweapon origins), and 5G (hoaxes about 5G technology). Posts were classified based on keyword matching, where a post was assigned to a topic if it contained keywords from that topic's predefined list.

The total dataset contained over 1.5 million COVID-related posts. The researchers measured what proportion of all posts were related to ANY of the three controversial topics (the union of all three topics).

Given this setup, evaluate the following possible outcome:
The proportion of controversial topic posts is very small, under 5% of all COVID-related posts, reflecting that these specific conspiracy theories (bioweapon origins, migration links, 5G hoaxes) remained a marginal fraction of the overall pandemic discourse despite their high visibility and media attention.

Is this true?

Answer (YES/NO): YES